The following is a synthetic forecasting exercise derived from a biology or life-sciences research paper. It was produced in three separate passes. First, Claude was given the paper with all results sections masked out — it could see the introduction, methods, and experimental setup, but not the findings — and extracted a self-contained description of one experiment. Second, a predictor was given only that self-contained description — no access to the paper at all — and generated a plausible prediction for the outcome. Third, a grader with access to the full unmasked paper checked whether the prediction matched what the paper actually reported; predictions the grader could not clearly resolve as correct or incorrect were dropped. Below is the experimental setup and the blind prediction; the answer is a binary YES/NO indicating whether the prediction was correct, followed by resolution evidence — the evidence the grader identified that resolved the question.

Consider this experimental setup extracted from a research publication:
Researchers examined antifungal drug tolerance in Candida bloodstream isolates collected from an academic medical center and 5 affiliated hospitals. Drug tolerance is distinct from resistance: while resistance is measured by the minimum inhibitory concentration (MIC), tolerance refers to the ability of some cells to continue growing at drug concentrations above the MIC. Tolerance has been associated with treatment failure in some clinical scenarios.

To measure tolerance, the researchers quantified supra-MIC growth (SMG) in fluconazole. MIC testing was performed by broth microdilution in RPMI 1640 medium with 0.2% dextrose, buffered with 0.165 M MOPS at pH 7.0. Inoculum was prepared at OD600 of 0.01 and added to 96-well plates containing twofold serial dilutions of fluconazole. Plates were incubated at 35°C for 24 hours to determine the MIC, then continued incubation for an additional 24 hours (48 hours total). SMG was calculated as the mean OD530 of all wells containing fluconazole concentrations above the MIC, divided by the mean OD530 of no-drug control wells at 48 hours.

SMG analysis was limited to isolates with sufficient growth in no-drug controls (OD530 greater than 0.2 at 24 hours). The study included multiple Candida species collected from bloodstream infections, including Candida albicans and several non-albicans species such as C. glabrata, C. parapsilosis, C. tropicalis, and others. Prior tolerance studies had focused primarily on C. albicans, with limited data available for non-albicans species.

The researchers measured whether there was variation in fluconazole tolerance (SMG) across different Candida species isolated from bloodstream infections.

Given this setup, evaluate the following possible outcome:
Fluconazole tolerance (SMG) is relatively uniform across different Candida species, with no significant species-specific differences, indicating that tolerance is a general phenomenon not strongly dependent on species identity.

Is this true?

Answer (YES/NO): NO